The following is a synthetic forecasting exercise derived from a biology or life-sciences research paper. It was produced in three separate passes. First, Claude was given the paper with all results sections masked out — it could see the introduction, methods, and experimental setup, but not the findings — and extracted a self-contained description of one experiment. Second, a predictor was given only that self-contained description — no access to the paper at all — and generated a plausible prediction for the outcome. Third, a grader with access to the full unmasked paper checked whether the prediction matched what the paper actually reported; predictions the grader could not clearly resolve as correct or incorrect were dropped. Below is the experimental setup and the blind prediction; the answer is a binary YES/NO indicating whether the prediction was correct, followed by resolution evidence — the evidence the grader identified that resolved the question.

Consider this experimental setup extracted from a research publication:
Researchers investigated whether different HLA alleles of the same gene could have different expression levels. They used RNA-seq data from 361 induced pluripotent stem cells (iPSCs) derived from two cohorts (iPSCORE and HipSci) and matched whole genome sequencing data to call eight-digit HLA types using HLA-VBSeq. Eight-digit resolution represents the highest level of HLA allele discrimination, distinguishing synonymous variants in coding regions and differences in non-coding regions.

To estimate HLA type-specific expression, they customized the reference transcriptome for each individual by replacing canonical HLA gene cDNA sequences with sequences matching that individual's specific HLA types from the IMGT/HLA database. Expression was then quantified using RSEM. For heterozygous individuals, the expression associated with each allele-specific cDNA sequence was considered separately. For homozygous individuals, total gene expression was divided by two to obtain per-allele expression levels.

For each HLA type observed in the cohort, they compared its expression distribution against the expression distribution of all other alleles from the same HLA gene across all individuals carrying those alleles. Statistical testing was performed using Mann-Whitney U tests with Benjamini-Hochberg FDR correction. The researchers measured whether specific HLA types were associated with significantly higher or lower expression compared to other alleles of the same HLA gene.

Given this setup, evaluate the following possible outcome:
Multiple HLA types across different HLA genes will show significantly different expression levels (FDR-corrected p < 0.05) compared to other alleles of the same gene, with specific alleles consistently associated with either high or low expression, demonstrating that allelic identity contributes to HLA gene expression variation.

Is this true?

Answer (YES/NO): YES